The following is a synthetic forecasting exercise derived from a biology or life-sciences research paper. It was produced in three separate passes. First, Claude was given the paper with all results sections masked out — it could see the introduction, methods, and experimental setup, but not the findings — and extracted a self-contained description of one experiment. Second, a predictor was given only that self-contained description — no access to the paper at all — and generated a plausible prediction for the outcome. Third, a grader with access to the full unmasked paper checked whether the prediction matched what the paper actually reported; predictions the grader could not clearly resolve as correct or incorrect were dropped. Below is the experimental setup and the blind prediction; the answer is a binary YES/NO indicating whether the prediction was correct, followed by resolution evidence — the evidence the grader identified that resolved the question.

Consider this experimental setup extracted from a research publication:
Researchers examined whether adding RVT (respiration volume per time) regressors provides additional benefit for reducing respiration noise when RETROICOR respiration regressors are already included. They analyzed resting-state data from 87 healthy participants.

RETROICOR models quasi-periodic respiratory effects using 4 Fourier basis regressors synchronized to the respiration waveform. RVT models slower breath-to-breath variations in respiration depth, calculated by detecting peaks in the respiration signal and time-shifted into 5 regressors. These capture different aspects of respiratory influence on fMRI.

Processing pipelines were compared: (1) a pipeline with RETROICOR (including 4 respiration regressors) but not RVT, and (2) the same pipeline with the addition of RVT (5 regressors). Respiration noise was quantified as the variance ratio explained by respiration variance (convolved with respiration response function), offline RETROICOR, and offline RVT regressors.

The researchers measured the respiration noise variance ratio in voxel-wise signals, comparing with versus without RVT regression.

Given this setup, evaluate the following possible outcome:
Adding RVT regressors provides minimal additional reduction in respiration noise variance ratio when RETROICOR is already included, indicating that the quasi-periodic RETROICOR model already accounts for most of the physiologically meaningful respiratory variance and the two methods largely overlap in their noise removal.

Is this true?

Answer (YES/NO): NO